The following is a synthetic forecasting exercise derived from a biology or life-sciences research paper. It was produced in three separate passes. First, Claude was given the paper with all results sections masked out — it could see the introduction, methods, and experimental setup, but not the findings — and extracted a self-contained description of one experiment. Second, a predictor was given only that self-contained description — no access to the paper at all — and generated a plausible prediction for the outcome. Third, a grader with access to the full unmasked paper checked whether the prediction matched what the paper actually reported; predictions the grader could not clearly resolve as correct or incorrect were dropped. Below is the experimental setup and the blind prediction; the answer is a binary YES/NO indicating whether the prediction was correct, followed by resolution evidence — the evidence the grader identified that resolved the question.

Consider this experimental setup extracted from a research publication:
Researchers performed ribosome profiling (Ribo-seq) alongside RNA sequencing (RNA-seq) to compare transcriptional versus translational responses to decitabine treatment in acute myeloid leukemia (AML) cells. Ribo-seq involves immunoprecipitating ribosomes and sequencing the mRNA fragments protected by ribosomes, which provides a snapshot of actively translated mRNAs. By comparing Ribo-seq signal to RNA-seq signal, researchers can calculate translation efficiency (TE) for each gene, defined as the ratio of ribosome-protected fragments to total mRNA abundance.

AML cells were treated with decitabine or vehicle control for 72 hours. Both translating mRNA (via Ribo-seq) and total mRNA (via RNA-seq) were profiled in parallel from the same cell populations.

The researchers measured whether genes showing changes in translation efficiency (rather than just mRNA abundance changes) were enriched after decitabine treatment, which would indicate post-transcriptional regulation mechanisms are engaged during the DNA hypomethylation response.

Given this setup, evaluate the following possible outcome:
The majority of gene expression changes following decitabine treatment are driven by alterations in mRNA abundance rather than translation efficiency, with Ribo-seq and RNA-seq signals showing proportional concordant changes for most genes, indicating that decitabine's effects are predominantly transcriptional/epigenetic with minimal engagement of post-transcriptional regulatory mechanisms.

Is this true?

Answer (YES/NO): NO